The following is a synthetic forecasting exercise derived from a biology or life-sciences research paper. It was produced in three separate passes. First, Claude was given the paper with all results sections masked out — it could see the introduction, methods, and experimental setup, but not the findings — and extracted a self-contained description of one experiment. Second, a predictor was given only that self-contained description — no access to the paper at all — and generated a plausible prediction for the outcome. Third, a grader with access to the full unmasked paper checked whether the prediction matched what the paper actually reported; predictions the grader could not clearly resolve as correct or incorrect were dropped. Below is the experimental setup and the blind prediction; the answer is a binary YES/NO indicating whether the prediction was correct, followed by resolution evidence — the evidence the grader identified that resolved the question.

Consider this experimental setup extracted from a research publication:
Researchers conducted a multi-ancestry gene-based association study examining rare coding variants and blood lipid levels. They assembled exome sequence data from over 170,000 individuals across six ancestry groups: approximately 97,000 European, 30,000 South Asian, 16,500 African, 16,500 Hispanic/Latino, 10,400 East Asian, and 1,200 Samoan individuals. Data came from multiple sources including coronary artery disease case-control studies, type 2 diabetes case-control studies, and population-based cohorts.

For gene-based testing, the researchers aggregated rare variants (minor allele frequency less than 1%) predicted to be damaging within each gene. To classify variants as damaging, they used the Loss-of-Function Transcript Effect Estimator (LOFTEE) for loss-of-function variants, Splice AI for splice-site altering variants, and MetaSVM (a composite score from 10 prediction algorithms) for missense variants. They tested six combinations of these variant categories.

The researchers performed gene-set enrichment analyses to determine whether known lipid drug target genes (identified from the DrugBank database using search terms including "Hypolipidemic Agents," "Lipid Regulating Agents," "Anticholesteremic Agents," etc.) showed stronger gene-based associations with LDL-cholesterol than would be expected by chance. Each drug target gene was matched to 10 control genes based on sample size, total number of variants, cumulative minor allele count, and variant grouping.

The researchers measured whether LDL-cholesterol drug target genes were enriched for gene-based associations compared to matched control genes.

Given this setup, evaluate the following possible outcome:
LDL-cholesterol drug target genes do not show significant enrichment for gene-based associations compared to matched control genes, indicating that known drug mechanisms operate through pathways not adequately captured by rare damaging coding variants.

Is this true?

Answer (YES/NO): NO